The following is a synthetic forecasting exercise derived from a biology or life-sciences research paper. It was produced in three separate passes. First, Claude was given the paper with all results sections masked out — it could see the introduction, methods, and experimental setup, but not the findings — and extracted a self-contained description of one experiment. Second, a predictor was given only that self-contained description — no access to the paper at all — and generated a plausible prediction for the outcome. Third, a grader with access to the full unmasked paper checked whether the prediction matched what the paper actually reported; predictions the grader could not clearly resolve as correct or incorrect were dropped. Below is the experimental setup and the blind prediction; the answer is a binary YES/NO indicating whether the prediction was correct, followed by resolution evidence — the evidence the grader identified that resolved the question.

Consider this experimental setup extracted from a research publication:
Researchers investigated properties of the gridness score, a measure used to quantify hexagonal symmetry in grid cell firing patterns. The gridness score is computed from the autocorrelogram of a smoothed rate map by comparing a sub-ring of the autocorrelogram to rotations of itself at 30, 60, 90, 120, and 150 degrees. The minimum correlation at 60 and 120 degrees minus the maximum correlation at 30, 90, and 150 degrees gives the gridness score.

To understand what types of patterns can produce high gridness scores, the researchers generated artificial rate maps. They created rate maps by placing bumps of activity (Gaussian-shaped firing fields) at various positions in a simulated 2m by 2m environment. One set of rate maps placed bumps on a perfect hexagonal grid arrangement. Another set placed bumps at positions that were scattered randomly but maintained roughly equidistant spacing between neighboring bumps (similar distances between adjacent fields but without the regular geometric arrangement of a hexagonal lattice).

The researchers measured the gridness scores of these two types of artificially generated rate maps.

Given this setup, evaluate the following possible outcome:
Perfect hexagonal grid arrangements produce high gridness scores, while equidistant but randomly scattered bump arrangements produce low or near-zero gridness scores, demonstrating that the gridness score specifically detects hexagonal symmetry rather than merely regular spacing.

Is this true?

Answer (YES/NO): YES